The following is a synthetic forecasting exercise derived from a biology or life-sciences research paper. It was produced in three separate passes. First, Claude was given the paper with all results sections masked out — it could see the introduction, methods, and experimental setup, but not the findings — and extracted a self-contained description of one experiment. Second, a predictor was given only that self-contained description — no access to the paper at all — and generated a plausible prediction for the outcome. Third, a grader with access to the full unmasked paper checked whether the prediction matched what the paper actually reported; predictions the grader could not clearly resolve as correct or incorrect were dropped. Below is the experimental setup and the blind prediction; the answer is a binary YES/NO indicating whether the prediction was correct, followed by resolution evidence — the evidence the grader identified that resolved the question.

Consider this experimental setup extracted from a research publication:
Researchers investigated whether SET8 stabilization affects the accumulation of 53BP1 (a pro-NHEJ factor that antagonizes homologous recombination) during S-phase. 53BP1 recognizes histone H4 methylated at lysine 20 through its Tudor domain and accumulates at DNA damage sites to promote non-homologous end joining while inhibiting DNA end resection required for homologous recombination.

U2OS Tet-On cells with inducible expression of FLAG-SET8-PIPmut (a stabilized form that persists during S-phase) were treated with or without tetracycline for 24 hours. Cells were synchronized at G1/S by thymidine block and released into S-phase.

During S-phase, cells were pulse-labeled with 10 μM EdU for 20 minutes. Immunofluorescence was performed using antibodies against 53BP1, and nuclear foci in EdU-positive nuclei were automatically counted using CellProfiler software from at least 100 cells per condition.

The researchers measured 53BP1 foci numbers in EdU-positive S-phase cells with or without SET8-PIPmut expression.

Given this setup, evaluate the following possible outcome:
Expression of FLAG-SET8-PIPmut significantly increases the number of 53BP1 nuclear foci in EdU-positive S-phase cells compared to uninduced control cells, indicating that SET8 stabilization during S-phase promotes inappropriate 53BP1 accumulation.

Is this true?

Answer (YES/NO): YES